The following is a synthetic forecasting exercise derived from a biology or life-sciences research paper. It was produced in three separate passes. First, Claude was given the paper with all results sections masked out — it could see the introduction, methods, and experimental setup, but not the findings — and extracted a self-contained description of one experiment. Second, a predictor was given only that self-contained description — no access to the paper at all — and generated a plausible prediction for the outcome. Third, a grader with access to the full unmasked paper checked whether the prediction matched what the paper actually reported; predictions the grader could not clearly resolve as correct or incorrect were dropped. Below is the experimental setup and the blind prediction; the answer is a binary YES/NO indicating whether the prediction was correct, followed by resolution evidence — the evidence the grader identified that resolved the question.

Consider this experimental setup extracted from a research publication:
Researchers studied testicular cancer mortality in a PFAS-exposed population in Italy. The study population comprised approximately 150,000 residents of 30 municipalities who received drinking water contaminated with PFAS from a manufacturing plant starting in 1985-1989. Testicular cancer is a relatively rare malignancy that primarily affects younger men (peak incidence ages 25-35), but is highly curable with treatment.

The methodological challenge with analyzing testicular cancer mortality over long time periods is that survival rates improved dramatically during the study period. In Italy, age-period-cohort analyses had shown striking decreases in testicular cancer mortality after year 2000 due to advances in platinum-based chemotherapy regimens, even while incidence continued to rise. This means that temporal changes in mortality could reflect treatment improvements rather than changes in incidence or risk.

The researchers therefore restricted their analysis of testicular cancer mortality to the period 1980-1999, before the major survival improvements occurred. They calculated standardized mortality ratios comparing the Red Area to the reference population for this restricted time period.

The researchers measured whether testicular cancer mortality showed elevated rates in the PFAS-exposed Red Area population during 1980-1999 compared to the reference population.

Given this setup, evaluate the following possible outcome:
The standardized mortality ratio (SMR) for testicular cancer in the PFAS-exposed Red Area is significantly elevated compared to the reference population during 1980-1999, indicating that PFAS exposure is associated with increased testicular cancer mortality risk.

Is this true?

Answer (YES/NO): NO